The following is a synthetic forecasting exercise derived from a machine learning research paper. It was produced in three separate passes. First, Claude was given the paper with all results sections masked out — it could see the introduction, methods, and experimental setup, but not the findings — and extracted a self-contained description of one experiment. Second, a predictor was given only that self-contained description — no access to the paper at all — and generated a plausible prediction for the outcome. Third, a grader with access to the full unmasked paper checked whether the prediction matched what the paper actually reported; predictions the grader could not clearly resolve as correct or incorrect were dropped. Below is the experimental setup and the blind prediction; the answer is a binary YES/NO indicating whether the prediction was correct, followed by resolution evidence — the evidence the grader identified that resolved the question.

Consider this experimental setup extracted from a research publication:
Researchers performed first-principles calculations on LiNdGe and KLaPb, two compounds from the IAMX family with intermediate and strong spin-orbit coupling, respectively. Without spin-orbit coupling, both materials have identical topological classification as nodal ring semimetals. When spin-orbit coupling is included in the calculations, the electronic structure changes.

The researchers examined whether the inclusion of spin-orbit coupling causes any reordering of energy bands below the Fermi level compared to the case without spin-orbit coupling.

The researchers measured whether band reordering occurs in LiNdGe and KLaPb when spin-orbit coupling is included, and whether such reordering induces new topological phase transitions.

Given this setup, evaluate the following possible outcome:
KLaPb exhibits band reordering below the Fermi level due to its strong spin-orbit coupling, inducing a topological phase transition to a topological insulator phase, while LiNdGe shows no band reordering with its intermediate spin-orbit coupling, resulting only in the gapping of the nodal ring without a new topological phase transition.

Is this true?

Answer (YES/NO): NO